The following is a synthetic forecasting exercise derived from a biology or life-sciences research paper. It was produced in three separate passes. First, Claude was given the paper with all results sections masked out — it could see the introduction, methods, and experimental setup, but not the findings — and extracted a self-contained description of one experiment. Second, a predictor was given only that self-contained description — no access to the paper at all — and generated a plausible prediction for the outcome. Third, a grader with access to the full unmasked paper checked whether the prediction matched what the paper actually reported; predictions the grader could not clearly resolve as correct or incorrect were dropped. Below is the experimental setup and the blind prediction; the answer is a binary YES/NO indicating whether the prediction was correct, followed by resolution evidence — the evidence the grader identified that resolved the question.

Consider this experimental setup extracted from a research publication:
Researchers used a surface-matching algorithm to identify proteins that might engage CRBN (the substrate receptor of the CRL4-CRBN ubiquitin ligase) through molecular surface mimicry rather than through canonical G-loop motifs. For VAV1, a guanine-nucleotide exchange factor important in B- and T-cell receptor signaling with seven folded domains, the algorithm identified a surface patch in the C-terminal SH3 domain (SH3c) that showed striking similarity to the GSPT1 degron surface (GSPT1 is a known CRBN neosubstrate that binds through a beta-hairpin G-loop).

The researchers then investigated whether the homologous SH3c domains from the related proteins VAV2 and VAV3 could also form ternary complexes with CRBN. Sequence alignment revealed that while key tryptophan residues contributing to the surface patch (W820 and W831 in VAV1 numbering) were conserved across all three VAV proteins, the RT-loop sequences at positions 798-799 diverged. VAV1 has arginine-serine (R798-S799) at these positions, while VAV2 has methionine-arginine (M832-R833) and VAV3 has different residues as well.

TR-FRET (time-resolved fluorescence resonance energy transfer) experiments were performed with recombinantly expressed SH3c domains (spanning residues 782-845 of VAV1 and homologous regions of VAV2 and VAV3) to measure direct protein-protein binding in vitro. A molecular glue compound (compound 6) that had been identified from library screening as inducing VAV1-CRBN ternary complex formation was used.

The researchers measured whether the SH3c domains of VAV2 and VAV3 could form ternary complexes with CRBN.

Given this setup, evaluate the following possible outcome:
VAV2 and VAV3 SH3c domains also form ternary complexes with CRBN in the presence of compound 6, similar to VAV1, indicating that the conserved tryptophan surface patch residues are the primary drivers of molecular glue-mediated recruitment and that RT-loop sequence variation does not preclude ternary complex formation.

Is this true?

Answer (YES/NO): NO